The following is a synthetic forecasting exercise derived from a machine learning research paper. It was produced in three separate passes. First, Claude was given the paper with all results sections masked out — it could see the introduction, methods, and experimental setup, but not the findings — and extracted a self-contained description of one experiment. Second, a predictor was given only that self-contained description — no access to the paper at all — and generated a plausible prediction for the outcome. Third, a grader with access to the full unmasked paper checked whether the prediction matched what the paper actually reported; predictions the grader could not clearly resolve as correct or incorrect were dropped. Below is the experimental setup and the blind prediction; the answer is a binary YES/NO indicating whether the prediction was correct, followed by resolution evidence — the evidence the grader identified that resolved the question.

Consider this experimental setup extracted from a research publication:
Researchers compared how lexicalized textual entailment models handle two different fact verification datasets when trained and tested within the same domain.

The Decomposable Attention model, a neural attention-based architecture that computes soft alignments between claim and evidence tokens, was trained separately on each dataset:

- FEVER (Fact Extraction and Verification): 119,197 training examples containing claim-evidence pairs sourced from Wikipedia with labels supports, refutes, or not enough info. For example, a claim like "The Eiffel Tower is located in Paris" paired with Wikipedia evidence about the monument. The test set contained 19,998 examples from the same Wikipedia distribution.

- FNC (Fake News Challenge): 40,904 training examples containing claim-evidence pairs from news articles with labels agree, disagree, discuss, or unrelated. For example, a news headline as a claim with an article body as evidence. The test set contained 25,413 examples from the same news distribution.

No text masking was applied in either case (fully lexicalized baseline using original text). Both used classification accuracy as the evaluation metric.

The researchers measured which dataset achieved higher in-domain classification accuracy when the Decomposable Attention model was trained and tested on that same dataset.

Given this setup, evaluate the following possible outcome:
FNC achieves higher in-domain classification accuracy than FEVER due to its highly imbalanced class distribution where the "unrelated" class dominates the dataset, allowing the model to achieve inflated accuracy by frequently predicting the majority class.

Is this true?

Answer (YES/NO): NO